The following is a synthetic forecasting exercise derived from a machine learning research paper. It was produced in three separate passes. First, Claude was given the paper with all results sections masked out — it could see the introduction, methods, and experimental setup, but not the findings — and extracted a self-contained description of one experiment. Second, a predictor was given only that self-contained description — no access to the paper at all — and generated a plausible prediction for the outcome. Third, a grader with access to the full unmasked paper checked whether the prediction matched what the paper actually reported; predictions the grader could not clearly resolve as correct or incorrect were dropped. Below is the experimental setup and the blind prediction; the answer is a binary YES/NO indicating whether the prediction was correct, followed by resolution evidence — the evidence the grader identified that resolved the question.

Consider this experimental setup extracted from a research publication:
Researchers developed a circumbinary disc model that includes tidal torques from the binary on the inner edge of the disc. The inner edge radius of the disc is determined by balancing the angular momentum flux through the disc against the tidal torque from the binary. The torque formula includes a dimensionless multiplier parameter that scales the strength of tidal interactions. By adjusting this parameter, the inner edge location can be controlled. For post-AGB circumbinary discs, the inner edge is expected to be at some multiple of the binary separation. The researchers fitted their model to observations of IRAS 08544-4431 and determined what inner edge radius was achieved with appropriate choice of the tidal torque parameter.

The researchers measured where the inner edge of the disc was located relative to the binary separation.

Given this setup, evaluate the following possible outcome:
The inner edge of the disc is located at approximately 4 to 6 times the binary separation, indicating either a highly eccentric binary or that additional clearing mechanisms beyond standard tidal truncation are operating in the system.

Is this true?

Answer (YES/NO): NO